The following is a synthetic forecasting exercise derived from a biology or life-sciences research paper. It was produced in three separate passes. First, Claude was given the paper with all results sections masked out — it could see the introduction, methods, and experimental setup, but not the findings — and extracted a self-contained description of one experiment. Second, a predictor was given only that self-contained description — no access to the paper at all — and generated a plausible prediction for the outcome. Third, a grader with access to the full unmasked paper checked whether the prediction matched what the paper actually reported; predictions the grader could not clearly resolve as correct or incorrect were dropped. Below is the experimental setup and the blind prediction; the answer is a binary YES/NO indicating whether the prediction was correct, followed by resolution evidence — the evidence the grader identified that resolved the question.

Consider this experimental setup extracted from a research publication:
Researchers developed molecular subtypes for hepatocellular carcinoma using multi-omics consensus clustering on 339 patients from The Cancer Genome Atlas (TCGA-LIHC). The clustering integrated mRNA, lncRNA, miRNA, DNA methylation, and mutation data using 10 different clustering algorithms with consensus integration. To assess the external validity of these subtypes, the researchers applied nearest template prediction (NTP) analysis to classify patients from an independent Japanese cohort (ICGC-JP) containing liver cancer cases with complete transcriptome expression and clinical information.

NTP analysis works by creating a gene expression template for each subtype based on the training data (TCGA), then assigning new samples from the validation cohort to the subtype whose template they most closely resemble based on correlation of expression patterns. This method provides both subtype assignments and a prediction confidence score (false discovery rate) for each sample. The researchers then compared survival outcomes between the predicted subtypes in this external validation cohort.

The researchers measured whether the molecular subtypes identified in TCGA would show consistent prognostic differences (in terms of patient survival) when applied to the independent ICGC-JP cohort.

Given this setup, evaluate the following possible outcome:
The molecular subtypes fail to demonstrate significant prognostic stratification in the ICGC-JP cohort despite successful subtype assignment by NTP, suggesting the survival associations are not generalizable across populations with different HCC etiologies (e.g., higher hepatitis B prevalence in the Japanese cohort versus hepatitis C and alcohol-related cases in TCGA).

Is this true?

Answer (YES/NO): NO